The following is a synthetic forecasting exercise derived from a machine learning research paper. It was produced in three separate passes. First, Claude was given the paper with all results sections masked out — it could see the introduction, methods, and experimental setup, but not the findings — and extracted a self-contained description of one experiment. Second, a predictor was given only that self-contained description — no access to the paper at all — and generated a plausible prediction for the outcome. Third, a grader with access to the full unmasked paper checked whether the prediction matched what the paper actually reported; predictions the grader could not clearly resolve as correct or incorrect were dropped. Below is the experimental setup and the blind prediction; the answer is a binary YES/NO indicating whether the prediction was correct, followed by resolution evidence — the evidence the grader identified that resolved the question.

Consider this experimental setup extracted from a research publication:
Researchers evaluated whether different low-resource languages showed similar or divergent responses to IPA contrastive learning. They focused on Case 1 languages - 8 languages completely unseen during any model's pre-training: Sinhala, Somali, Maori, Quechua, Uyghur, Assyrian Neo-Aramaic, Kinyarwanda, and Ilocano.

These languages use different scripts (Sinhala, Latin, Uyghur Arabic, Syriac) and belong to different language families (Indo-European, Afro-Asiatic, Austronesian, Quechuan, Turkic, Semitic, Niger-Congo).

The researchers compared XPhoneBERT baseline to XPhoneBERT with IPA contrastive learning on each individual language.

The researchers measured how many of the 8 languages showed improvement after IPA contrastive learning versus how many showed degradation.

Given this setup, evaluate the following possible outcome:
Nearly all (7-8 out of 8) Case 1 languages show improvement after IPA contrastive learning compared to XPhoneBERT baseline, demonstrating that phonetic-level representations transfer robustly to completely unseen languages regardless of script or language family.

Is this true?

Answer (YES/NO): YES